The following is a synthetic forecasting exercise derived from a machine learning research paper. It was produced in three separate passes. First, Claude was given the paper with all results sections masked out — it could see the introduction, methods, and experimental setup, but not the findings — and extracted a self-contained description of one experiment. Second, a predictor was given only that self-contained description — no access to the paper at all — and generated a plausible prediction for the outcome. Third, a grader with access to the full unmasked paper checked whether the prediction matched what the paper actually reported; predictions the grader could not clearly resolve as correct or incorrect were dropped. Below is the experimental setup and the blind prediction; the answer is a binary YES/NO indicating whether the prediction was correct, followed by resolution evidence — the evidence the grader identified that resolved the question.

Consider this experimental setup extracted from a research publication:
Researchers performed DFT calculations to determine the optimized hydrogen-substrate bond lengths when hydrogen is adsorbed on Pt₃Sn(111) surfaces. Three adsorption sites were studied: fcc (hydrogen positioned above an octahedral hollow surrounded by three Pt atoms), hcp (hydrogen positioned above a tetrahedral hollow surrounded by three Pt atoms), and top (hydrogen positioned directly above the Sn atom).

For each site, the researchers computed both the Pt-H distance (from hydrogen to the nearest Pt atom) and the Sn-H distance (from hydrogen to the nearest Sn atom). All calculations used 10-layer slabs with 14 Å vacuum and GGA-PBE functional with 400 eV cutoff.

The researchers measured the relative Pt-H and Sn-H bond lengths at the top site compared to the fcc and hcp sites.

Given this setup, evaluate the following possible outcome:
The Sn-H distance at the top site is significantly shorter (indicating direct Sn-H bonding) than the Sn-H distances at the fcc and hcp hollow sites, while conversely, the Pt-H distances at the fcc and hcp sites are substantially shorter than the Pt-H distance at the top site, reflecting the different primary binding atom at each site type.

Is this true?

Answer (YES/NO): YES